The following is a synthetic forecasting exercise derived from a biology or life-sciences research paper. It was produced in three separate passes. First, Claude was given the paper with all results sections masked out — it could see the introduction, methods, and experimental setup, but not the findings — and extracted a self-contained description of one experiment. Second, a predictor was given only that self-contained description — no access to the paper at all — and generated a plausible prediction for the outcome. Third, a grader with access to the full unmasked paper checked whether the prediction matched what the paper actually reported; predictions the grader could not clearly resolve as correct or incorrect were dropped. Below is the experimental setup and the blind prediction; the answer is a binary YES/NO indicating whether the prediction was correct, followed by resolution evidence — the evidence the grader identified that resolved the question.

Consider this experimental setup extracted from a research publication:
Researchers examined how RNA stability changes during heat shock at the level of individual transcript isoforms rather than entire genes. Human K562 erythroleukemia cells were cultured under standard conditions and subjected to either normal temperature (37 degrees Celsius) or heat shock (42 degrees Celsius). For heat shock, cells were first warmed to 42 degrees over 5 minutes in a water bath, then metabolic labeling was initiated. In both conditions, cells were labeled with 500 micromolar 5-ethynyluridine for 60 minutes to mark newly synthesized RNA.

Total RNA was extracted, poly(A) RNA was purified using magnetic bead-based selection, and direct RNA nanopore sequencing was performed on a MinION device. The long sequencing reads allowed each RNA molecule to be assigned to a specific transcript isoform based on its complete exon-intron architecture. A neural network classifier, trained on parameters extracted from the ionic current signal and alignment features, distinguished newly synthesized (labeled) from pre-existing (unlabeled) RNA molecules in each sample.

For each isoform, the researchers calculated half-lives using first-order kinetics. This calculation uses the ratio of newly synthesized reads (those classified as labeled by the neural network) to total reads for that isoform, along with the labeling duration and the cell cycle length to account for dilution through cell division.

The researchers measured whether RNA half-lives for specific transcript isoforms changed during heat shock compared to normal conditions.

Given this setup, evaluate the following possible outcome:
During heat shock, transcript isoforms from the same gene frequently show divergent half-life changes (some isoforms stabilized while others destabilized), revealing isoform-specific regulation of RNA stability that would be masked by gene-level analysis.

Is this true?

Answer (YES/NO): YES